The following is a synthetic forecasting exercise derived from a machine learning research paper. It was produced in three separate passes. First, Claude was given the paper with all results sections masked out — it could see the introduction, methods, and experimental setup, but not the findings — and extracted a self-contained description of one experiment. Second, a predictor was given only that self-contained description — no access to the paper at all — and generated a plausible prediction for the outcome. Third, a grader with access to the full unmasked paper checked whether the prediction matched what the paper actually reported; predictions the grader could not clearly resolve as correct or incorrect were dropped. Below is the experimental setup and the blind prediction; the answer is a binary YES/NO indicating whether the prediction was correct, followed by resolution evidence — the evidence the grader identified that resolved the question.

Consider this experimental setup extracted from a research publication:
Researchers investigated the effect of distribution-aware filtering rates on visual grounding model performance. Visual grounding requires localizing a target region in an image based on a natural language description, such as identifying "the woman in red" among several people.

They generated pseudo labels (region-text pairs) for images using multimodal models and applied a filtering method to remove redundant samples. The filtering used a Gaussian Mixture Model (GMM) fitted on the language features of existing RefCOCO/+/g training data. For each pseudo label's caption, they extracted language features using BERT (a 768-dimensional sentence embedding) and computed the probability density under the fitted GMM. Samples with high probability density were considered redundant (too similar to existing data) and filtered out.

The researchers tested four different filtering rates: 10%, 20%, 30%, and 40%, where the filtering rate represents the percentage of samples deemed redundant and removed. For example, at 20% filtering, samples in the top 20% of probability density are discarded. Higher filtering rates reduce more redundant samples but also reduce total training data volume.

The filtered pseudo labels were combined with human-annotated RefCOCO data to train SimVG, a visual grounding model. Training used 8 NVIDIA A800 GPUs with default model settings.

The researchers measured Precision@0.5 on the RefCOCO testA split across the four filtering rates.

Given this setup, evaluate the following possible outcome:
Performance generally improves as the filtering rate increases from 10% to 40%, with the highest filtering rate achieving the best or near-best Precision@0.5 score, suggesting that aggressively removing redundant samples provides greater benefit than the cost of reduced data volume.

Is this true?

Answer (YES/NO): NO